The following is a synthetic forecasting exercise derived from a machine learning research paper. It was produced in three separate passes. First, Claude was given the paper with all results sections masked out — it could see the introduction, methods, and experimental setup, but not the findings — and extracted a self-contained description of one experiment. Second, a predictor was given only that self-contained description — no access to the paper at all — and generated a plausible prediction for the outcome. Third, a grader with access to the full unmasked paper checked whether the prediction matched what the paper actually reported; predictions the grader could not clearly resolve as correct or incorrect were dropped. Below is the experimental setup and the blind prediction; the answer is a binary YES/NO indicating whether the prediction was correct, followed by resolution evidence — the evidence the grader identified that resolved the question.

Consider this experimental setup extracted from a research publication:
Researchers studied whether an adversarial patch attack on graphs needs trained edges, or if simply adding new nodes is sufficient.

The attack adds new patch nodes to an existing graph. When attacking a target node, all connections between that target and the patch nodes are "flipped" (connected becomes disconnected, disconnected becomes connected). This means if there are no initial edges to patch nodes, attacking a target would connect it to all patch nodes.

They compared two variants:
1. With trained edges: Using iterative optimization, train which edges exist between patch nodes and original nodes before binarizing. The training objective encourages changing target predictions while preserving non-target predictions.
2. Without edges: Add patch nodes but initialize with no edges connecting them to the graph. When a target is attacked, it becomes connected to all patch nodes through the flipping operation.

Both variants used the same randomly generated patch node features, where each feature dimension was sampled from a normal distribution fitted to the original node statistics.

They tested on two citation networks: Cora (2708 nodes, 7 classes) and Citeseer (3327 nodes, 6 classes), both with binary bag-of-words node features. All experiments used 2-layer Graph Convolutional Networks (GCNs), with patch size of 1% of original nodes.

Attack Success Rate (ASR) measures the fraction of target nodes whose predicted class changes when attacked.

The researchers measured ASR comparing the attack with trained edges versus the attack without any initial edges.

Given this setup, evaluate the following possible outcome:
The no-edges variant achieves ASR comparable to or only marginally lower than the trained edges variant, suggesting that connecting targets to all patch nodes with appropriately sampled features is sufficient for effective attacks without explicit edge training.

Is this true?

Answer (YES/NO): NO